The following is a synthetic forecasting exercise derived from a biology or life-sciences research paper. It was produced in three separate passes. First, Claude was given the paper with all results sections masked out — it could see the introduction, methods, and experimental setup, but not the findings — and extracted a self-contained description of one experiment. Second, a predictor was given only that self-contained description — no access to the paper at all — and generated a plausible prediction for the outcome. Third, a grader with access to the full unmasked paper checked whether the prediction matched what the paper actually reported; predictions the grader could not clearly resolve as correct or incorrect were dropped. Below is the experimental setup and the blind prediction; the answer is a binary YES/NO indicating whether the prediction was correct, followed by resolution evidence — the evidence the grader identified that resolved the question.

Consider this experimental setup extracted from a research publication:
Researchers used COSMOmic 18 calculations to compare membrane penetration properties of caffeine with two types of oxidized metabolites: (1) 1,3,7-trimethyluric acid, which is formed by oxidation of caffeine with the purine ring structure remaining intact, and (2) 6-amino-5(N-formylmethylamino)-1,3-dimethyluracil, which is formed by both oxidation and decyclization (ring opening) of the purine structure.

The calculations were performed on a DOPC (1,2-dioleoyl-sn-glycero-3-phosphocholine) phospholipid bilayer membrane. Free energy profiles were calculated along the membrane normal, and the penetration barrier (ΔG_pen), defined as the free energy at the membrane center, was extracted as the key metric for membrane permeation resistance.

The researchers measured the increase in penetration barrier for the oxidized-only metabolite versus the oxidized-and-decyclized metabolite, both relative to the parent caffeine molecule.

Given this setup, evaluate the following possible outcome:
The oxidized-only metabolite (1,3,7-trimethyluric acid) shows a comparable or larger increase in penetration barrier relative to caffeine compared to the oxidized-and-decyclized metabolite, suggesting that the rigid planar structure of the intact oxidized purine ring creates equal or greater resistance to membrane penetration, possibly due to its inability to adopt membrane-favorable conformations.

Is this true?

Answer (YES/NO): NO